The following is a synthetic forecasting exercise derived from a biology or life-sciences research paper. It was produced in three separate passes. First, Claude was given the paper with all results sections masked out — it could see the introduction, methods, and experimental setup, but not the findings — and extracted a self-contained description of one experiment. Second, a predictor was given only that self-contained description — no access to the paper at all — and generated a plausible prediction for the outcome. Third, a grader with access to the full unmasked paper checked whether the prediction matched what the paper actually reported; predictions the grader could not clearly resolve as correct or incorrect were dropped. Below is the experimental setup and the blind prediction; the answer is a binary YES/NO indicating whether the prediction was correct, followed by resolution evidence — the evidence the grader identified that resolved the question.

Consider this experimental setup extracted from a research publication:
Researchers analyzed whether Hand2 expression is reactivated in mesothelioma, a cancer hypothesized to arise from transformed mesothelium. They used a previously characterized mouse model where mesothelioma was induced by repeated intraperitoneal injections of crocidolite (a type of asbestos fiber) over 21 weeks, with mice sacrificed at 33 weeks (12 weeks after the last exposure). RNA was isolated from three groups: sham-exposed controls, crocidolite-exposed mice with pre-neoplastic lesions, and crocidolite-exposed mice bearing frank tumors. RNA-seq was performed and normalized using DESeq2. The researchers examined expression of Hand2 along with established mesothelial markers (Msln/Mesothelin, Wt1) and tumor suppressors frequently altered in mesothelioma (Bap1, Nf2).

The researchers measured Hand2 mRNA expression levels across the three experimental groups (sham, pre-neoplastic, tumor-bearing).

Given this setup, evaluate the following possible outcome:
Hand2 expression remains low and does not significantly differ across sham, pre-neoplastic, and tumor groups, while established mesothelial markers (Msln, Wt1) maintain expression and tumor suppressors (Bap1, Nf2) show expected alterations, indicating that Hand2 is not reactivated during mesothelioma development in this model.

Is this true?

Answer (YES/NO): NO